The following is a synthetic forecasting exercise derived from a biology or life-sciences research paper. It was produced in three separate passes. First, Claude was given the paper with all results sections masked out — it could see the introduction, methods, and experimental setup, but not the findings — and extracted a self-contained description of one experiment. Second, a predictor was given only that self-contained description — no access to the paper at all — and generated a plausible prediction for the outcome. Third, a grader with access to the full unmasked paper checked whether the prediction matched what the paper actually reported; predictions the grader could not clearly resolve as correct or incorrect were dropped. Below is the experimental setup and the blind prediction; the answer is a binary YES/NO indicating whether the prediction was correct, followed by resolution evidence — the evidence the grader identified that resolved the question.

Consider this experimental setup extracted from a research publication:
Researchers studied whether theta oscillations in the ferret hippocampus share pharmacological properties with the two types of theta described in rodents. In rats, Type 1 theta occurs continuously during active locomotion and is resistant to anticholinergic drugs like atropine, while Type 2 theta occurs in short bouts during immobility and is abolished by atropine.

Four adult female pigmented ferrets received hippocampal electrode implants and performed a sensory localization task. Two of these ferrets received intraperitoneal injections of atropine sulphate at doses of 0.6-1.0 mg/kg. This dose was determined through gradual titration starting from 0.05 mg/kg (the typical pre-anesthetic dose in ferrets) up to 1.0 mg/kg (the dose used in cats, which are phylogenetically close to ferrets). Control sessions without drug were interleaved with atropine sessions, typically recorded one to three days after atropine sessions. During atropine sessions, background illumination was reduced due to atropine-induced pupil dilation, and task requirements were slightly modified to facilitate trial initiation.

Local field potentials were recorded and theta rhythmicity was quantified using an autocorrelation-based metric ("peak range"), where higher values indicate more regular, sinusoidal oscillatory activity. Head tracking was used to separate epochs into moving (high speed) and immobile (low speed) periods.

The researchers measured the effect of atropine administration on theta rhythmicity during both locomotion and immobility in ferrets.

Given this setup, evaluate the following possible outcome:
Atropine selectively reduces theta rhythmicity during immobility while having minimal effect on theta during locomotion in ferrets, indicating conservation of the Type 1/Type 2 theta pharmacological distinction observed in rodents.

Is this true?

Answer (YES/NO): YES